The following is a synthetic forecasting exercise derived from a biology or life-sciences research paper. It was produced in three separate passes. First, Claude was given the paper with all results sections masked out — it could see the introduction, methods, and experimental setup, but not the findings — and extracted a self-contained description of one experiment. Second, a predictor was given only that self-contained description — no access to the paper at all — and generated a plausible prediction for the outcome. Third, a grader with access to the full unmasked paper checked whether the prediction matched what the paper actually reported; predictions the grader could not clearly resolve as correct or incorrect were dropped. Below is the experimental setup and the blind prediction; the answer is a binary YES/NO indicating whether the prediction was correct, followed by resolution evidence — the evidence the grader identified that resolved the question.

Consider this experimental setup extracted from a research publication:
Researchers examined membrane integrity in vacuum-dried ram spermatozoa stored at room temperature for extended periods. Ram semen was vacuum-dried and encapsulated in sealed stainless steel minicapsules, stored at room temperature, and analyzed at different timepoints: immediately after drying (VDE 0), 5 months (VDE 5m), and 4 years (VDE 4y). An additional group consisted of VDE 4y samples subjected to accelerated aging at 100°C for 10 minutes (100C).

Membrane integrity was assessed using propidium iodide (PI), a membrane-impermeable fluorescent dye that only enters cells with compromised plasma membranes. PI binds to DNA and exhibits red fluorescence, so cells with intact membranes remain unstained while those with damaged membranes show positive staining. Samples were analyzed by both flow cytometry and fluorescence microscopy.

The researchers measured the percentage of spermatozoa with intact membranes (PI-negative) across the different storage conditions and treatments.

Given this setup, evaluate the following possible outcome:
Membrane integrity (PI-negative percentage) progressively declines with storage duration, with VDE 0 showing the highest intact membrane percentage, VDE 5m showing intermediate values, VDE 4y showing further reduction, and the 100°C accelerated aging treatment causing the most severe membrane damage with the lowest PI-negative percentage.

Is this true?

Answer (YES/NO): NO